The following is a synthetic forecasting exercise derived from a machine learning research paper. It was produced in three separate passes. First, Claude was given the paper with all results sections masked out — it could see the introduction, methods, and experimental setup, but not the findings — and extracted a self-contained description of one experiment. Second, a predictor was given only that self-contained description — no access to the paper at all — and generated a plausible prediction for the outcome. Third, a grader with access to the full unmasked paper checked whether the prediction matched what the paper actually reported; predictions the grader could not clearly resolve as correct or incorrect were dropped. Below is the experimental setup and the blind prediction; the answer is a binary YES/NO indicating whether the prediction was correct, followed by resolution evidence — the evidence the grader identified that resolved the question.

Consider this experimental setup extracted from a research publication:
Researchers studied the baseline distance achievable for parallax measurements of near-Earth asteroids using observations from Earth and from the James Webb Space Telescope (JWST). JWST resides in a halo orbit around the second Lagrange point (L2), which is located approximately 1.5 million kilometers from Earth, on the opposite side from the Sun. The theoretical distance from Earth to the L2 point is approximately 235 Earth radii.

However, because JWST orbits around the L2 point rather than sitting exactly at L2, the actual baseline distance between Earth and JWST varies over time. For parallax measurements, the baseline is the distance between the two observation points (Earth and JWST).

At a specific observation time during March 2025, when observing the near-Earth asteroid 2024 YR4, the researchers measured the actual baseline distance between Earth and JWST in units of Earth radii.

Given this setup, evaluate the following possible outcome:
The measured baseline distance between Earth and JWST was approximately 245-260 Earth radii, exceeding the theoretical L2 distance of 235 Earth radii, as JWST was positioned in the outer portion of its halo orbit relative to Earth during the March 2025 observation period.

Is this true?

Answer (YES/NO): NO